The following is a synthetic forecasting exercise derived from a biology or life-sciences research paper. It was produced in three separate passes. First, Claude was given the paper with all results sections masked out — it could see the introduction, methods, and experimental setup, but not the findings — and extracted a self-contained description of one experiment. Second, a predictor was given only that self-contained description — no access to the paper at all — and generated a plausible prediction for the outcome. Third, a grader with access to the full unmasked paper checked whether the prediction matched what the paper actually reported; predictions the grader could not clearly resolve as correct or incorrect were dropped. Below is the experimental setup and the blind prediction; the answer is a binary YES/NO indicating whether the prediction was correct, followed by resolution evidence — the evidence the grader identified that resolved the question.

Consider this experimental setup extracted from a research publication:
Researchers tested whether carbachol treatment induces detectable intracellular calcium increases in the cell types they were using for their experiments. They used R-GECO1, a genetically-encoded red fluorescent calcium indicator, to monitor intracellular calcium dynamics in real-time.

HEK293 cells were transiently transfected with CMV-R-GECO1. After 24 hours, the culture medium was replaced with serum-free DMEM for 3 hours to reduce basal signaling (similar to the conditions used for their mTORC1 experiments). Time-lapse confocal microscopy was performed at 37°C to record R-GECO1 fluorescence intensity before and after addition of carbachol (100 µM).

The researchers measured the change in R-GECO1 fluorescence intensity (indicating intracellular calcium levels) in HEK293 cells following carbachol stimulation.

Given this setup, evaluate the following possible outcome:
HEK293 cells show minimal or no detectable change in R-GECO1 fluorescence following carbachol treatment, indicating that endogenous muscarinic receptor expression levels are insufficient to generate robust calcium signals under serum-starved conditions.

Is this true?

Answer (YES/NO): NO